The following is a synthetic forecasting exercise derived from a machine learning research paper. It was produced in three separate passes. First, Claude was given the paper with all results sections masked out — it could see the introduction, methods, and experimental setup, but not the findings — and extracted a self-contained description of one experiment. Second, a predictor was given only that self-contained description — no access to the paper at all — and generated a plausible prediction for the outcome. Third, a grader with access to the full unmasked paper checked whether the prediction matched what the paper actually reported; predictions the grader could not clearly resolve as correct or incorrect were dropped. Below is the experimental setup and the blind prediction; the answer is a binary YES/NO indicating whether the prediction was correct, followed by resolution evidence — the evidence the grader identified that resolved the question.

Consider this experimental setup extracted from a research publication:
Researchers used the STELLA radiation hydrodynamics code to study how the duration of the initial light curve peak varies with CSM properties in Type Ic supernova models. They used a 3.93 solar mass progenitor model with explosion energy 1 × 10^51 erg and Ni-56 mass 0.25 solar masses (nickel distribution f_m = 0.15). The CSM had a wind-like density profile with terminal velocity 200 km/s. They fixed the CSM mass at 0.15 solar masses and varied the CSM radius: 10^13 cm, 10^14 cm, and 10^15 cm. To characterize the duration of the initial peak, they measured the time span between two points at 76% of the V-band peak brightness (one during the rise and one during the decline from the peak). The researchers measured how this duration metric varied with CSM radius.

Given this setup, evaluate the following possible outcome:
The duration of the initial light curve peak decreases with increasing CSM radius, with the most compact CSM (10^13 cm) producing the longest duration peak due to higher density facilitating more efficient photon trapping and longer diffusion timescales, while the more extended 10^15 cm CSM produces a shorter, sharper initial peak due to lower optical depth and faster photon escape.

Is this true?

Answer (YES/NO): NO